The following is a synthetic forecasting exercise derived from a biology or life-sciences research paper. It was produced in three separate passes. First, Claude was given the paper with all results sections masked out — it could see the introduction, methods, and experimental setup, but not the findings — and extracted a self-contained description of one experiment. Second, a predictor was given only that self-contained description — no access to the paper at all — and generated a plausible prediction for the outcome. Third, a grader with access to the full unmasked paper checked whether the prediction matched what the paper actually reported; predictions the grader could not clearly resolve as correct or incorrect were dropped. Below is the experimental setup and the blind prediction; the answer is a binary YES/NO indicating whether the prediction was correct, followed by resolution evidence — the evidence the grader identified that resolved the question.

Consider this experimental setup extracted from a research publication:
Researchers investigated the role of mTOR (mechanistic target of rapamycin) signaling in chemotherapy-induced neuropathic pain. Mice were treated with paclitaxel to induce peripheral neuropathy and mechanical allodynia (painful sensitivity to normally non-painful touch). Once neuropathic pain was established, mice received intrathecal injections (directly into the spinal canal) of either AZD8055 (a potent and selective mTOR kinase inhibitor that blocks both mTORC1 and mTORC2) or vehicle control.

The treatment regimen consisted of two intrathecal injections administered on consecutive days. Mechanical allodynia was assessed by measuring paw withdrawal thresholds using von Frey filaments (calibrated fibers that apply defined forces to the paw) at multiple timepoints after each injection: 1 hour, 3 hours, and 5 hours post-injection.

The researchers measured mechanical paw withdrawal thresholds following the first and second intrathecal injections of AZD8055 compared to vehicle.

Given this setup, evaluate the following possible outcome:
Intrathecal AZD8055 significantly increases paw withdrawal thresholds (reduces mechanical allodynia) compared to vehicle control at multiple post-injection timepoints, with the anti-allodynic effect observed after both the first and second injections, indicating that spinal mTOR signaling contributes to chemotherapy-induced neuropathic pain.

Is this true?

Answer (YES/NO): NO